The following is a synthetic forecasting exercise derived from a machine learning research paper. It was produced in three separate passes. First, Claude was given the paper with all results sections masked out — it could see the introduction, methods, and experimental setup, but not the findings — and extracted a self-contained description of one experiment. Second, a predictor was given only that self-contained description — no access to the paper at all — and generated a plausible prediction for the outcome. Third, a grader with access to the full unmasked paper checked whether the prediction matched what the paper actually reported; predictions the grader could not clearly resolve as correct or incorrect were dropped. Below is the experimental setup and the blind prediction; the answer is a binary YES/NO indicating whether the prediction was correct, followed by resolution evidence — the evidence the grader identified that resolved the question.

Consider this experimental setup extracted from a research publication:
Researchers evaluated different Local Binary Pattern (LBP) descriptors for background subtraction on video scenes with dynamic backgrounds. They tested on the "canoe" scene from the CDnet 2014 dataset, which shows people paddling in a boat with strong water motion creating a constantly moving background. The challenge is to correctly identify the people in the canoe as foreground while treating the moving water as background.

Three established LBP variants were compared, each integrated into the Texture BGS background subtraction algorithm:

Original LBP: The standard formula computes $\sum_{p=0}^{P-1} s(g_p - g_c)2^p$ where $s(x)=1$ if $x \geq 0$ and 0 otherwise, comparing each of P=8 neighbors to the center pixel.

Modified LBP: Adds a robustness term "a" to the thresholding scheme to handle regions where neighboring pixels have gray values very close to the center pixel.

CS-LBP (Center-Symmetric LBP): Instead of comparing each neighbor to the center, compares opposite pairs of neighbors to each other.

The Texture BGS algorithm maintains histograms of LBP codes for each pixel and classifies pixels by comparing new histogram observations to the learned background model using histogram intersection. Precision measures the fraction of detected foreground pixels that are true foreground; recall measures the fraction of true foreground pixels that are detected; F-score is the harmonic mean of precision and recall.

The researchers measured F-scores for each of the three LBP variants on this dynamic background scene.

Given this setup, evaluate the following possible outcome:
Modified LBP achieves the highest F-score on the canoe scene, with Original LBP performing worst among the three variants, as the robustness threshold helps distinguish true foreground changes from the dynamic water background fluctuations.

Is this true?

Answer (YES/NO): NO